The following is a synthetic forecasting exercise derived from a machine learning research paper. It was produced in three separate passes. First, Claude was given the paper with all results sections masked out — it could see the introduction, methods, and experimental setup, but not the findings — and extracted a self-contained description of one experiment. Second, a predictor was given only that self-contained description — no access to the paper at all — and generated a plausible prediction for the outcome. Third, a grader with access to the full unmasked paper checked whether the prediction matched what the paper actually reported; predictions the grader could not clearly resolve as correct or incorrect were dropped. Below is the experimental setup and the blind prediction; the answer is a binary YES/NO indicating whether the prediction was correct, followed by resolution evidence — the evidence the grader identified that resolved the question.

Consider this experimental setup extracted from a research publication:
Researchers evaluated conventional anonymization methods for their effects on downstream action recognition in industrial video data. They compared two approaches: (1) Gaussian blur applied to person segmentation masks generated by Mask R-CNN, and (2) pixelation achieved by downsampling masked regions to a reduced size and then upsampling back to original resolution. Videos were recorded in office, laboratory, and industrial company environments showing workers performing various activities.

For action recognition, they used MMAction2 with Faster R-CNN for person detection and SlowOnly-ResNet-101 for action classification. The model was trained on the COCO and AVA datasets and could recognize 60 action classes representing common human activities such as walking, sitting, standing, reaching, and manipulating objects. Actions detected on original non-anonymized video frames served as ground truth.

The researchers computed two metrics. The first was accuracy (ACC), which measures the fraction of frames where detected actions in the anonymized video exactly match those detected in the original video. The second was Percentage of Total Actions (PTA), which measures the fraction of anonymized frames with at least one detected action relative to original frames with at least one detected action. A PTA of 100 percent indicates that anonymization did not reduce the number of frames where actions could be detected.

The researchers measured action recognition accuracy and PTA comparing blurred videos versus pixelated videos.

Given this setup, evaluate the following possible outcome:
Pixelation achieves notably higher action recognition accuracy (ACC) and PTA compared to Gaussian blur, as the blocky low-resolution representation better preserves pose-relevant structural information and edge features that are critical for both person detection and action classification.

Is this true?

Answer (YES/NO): NO